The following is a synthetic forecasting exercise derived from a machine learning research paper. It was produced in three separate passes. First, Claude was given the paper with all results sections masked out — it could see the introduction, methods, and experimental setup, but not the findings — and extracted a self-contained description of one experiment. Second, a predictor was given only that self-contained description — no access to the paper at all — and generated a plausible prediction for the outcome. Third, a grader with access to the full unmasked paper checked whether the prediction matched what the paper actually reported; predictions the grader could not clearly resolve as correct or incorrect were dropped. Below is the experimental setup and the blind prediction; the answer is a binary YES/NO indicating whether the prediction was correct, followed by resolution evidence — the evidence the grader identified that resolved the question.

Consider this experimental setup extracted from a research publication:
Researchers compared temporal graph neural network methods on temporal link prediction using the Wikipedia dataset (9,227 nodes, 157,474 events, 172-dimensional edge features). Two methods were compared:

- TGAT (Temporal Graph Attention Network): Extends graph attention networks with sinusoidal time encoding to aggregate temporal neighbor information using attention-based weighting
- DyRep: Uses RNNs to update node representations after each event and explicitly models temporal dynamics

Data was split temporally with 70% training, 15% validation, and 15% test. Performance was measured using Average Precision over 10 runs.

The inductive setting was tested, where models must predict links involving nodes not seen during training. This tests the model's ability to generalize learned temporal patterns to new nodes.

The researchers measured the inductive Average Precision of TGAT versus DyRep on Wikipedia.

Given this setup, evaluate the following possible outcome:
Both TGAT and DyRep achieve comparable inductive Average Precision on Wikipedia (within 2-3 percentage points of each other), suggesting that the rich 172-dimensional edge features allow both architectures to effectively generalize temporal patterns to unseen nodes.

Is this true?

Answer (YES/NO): YES